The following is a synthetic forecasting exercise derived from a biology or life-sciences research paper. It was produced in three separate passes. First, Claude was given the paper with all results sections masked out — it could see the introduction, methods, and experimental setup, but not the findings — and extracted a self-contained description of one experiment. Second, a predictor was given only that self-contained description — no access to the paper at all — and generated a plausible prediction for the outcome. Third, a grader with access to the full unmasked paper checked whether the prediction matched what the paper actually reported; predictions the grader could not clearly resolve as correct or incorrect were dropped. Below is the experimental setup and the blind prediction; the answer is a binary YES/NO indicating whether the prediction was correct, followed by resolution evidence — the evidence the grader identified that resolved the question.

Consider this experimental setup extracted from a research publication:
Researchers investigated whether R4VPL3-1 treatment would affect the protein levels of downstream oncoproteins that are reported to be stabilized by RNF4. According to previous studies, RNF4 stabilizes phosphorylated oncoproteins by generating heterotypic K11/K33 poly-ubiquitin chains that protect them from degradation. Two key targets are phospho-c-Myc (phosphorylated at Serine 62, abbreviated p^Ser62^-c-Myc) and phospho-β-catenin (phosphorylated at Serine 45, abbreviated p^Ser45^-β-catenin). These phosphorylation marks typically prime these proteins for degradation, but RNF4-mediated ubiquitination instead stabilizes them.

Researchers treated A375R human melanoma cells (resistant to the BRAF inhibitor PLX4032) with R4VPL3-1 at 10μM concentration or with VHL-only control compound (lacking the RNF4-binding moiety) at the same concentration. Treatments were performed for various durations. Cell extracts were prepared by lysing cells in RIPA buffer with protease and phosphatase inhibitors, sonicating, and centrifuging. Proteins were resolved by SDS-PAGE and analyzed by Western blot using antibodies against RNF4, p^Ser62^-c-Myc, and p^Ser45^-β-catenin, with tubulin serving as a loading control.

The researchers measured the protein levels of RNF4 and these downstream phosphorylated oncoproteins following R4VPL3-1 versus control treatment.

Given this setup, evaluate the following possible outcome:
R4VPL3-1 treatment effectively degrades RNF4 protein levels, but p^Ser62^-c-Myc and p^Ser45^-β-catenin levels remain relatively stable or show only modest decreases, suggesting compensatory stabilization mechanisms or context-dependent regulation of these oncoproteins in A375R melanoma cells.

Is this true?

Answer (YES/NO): NO